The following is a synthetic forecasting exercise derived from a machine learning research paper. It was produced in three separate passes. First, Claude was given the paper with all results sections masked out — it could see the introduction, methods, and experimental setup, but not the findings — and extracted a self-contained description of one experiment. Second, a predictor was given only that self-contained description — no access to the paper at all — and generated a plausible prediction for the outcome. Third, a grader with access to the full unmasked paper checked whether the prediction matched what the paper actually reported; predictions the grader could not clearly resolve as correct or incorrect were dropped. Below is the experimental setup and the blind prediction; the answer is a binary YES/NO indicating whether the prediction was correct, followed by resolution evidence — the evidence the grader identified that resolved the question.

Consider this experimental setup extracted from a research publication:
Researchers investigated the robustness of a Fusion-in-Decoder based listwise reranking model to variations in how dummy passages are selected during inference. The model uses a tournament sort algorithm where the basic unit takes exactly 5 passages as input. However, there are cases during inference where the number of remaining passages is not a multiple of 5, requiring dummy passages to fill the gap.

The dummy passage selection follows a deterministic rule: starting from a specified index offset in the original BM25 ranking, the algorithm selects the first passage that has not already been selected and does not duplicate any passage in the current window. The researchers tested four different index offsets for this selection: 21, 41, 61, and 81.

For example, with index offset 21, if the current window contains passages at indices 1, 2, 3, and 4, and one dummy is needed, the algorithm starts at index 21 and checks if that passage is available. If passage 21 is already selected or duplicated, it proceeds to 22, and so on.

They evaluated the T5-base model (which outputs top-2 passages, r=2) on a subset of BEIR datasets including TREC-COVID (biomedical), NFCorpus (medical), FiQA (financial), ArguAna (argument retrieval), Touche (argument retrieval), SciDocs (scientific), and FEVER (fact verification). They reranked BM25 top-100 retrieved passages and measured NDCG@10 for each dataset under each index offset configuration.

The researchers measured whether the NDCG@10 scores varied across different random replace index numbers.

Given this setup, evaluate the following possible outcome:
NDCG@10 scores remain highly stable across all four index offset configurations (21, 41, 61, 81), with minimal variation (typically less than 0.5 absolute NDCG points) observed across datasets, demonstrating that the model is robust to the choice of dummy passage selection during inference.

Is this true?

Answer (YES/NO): YES